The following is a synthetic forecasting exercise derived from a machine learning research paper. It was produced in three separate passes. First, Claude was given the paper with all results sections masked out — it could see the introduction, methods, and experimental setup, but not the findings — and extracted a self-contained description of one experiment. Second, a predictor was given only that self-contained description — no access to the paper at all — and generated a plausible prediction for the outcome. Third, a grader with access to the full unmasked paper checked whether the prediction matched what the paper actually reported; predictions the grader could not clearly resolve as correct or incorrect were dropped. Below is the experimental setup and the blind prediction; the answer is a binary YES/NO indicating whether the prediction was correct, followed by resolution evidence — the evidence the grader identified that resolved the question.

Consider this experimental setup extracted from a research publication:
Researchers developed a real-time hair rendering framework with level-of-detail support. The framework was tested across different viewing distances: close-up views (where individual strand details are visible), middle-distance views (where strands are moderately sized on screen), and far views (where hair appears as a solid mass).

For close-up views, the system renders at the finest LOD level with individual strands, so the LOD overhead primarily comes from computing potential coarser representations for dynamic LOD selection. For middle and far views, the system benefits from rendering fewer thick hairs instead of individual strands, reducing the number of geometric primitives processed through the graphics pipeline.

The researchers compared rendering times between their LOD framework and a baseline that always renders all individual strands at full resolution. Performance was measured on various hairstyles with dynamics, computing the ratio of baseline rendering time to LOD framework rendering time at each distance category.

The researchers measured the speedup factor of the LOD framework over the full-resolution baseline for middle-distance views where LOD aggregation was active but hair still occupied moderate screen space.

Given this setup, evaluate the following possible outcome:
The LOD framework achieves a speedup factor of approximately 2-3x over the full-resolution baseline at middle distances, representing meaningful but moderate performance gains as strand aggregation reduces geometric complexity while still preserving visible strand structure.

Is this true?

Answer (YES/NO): YES